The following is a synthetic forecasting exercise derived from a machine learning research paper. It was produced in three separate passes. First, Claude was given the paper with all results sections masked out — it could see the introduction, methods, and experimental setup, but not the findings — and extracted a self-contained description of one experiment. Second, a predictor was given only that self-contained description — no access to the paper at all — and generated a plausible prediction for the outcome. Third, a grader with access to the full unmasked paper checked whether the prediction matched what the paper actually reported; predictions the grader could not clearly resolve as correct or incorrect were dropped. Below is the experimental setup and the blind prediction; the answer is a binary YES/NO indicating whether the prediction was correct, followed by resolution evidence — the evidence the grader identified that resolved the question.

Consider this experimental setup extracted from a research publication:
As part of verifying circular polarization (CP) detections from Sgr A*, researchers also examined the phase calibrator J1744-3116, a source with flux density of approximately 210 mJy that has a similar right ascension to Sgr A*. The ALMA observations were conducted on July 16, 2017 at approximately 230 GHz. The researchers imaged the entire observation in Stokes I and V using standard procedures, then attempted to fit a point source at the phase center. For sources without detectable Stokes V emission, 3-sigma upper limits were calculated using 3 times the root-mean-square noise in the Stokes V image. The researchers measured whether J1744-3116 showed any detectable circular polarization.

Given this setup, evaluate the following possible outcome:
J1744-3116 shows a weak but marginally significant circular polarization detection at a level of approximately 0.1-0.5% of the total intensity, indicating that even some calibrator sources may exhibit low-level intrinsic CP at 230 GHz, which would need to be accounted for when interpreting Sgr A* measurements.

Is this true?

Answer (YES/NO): NO